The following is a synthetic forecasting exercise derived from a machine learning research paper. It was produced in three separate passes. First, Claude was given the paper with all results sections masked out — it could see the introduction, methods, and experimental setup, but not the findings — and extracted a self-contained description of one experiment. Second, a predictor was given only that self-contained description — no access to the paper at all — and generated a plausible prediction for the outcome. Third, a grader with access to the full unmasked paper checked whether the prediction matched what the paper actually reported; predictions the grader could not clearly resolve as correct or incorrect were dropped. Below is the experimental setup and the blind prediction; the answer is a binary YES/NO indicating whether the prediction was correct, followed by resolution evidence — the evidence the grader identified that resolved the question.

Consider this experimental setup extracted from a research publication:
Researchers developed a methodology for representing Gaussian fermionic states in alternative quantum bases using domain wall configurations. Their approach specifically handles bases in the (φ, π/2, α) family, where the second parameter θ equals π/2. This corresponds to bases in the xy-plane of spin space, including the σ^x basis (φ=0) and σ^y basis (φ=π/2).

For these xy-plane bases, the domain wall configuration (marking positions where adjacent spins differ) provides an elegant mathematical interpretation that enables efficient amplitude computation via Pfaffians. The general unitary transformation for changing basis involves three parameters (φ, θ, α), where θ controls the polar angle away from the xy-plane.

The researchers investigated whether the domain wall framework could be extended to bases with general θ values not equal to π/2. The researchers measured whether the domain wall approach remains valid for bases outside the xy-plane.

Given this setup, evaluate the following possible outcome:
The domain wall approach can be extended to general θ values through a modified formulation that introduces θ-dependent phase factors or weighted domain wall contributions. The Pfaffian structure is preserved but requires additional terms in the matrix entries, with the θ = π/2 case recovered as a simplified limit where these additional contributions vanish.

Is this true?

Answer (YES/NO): NO